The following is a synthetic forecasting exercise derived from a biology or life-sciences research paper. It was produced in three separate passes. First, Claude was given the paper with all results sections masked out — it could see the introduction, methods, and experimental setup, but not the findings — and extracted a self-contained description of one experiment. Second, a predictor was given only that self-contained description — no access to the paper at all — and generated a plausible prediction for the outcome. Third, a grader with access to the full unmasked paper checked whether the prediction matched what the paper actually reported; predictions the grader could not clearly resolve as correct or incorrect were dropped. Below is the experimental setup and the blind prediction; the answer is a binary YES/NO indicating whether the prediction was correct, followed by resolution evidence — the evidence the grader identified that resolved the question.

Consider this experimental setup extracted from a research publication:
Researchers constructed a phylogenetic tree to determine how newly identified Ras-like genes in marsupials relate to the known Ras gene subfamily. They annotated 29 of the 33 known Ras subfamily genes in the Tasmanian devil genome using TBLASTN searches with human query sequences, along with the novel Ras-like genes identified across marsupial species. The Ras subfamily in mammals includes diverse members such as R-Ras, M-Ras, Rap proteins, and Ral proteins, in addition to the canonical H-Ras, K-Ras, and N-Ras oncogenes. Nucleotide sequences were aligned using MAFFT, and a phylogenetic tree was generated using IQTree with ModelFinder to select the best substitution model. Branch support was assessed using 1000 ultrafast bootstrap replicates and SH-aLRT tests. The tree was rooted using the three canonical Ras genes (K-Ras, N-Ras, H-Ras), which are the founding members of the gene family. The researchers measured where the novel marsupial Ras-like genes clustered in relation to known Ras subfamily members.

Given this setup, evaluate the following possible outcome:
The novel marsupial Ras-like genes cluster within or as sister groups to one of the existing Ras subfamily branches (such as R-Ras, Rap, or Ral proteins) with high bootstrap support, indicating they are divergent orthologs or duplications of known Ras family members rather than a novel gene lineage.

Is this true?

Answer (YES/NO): NO